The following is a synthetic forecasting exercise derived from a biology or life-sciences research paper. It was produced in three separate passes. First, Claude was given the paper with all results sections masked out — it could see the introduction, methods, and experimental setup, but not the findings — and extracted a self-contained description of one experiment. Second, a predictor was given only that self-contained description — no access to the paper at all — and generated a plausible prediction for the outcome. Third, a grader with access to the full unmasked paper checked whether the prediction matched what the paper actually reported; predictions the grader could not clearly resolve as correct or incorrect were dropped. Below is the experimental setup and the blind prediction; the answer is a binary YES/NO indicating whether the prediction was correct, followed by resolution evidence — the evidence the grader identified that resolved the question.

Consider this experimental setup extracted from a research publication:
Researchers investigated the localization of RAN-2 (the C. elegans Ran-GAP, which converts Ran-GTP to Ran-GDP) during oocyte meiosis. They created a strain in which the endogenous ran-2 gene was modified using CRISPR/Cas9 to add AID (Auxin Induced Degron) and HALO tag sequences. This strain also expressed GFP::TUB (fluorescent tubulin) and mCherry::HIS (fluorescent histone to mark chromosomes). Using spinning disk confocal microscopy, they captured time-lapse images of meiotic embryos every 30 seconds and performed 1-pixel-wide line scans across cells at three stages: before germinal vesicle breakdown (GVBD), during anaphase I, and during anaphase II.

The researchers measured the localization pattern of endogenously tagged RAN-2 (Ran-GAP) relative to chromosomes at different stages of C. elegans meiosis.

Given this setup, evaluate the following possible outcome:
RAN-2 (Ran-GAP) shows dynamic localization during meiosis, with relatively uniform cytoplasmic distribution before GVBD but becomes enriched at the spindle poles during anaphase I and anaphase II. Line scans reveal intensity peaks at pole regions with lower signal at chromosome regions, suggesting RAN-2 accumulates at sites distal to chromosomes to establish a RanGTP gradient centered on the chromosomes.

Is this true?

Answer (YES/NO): NO